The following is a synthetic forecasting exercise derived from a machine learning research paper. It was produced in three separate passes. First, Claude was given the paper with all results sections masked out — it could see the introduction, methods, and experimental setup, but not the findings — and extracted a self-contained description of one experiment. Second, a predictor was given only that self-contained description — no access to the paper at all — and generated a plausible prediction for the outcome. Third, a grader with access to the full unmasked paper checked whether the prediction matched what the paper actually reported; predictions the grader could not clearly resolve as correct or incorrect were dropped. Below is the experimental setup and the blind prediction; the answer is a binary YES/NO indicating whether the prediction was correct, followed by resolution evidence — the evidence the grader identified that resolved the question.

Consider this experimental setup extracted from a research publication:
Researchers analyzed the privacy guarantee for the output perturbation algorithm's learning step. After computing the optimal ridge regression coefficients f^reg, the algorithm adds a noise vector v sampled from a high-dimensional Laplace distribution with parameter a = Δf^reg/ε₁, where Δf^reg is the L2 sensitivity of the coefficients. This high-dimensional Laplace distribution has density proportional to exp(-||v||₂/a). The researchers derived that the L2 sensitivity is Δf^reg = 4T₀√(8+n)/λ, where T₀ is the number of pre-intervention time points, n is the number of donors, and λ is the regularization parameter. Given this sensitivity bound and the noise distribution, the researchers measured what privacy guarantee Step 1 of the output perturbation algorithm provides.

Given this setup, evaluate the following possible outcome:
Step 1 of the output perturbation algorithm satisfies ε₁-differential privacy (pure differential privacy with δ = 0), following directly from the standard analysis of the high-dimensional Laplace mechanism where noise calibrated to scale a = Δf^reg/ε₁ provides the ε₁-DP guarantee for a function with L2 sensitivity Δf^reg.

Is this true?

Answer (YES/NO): YES